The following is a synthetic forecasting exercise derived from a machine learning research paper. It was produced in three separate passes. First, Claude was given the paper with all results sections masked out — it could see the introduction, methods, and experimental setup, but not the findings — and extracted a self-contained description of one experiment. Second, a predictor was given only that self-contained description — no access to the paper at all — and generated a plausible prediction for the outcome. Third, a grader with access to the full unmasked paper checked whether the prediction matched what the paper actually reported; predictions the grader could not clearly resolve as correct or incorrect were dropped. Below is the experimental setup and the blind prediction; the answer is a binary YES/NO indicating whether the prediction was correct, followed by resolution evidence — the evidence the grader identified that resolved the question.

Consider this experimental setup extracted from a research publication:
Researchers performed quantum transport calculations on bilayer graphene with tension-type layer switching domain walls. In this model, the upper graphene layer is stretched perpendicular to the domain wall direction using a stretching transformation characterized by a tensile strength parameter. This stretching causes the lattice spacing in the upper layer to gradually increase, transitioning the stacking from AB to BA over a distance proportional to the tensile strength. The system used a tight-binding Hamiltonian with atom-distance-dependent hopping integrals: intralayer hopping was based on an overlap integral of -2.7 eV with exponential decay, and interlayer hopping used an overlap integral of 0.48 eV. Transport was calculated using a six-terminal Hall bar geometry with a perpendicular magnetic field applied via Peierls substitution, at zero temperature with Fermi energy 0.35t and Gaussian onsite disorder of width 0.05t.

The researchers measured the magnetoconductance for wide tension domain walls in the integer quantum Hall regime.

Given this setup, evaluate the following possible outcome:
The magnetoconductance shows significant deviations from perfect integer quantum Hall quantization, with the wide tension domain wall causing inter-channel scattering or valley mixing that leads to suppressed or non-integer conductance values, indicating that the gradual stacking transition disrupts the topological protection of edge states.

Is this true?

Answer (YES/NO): NO